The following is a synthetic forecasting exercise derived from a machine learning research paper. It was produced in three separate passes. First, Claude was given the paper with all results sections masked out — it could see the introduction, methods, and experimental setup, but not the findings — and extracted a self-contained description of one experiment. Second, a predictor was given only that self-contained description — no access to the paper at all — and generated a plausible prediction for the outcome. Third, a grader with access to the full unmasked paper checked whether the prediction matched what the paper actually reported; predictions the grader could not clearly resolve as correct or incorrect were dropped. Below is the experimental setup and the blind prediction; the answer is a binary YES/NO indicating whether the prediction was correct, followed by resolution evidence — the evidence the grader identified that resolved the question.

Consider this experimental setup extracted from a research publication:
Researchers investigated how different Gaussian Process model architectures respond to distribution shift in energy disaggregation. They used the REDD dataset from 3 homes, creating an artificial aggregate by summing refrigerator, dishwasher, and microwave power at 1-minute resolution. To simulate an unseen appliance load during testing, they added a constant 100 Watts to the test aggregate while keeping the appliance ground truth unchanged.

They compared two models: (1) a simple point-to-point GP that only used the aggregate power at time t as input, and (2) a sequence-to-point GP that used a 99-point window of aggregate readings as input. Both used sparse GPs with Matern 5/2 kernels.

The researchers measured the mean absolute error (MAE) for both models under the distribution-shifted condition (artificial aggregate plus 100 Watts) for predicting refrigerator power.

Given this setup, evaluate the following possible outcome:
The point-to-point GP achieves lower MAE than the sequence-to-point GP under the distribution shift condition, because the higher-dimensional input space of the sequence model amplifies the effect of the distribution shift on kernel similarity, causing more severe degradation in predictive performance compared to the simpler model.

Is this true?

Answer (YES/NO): YES